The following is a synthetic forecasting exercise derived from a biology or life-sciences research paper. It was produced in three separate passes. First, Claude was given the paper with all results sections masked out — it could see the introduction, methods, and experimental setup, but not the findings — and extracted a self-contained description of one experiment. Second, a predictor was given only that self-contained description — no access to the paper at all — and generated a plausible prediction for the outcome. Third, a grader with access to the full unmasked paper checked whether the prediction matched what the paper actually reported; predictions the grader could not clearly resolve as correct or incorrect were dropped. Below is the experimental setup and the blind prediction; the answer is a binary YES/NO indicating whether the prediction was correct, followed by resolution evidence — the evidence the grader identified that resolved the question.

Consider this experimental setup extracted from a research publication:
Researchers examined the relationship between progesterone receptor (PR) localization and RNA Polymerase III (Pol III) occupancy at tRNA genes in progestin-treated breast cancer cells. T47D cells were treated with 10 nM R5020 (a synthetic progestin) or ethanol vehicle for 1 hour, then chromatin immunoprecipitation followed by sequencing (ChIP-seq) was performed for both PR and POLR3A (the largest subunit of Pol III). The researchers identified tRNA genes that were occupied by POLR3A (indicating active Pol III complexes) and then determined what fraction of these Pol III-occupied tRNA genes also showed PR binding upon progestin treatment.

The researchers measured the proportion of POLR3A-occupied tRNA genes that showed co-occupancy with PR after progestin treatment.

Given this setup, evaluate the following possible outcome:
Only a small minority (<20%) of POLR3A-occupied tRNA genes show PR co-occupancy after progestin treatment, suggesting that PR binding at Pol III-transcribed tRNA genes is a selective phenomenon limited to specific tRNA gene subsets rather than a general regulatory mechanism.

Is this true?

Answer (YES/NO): NO